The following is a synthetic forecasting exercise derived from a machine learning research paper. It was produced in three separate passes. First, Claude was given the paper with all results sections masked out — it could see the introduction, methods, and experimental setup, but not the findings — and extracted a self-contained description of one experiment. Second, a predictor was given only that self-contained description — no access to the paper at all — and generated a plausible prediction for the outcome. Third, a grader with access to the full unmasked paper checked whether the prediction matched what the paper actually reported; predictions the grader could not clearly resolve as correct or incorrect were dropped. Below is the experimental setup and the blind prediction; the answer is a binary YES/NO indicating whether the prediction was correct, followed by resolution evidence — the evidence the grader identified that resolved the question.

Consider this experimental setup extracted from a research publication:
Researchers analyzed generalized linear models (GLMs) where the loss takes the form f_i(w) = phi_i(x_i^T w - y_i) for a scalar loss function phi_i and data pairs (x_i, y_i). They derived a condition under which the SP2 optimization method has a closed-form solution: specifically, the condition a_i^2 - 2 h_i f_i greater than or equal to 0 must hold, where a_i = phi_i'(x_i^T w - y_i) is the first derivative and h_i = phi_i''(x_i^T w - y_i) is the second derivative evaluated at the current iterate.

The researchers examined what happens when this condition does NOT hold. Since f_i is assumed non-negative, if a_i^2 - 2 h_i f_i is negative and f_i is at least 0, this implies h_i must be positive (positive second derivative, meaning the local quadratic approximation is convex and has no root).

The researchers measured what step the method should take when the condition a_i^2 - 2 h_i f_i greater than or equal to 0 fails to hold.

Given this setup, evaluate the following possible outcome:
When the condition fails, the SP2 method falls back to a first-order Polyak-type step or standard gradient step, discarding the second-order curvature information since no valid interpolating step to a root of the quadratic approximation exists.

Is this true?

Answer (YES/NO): NO